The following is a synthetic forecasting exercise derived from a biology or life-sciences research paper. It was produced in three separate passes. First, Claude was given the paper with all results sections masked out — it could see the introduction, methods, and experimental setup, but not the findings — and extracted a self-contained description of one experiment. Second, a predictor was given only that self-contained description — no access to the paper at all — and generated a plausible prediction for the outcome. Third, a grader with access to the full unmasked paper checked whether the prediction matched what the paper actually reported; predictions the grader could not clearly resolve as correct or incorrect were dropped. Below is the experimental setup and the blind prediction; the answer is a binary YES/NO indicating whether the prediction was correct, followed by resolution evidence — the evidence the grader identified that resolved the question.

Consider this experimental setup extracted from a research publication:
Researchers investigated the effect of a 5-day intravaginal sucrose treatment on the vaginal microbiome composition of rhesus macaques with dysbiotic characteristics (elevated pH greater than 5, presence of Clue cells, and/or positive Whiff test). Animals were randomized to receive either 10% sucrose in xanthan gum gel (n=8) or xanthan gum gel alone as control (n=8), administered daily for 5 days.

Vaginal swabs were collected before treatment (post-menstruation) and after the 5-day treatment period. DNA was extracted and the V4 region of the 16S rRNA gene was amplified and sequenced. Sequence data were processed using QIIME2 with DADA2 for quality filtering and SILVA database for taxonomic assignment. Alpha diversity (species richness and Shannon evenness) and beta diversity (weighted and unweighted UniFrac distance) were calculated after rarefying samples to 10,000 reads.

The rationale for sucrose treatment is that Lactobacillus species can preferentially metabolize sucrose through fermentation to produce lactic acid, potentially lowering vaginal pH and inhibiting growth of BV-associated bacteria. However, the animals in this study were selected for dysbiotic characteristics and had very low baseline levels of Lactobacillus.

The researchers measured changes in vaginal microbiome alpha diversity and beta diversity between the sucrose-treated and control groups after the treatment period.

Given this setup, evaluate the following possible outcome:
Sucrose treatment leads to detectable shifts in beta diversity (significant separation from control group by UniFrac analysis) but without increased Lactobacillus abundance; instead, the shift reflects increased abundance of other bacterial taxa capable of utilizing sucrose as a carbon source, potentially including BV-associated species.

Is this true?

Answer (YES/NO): NO